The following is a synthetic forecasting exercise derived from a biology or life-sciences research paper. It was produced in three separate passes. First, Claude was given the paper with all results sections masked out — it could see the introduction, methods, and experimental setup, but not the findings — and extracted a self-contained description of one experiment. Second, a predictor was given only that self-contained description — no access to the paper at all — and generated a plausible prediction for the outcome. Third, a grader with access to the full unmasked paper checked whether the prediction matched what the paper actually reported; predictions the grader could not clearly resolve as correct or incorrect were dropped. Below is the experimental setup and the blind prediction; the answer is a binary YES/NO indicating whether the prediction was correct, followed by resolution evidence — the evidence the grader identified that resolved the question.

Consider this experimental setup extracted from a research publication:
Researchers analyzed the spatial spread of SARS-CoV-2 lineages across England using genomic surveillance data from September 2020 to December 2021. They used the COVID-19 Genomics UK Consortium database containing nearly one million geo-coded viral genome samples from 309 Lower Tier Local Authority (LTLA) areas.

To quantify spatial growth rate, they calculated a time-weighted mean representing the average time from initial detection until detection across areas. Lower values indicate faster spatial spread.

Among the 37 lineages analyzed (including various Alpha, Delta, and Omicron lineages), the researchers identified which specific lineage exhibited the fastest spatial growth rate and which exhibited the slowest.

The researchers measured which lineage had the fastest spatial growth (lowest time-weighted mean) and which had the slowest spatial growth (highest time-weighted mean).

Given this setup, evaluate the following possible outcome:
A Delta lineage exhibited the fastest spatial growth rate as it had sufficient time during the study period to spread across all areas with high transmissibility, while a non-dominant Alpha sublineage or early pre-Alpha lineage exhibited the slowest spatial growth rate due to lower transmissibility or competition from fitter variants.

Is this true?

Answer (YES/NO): NO